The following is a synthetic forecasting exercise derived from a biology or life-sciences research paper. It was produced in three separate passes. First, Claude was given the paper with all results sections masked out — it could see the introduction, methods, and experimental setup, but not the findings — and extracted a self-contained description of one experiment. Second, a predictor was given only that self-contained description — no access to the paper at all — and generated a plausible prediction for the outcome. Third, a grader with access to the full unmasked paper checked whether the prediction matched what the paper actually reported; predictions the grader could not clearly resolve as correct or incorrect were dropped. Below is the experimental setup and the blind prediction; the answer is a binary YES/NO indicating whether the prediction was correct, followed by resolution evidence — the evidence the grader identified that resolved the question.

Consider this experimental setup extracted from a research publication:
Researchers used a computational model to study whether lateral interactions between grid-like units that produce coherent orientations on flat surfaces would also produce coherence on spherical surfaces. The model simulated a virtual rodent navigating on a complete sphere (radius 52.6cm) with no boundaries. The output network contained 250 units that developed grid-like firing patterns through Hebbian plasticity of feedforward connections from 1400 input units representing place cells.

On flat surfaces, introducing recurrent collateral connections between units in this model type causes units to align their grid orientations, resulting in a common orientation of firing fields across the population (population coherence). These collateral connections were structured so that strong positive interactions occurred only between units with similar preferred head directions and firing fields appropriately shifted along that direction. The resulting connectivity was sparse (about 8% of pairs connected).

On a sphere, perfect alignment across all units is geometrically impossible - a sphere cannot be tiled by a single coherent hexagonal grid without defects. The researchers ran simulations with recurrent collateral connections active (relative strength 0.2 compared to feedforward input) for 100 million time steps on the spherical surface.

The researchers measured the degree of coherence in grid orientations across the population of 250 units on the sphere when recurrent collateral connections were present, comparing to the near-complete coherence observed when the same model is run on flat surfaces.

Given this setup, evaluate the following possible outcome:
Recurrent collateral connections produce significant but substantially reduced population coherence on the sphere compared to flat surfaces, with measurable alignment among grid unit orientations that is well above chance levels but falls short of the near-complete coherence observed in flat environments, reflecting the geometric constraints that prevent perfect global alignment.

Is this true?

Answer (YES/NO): YES